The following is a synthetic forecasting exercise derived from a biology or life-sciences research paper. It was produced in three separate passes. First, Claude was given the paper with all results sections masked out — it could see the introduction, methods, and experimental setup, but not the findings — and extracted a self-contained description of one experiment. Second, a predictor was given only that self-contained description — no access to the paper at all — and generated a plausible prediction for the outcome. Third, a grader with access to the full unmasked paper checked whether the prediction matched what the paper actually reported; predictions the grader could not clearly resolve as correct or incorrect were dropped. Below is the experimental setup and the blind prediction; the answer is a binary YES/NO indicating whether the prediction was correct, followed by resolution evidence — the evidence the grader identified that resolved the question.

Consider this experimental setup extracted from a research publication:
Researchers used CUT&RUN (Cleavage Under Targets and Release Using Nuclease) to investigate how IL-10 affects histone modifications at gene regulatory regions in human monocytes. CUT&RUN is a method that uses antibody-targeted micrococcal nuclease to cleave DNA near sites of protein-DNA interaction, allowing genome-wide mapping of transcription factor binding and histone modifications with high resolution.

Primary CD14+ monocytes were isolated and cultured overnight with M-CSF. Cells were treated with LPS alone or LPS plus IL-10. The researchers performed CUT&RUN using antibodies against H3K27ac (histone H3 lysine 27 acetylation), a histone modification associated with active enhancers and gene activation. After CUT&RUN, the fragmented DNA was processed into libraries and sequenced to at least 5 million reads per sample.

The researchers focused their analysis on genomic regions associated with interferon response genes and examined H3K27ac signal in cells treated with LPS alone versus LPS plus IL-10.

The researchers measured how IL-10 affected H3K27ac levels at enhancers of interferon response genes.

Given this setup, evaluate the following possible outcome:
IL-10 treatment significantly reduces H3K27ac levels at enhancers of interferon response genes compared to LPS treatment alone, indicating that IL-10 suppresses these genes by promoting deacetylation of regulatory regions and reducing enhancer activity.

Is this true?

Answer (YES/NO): YES